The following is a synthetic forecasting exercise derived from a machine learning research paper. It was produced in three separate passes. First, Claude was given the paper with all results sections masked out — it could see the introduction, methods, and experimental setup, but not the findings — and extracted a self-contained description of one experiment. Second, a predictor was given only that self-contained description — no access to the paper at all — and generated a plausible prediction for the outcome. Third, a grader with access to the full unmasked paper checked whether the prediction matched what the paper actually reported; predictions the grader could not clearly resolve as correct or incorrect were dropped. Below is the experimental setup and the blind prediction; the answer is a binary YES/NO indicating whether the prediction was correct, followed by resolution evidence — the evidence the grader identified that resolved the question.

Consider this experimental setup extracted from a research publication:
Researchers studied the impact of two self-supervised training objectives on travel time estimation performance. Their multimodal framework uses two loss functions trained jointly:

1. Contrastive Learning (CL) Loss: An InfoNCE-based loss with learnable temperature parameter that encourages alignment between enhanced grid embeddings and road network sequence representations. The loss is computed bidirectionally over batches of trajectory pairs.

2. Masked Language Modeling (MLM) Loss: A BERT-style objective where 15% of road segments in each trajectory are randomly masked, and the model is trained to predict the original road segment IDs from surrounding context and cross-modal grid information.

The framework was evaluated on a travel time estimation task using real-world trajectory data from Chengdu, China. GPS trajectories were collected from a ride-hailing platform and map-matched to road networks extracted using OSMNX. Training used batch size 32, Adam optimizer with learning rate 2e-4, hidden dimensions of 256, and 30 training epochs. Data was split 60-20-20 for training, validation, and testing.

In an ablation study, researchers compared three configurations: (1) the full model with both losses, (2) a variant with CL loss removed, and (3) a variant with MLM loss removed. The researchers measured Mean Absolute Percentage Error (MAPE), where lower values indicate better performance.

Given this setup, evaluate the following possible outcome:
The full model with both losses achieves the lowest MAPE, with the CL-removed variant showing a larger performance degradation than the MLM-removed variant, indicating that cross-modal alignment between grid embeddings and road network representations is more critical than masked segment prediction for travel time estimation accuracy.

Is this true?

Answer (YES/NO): NO